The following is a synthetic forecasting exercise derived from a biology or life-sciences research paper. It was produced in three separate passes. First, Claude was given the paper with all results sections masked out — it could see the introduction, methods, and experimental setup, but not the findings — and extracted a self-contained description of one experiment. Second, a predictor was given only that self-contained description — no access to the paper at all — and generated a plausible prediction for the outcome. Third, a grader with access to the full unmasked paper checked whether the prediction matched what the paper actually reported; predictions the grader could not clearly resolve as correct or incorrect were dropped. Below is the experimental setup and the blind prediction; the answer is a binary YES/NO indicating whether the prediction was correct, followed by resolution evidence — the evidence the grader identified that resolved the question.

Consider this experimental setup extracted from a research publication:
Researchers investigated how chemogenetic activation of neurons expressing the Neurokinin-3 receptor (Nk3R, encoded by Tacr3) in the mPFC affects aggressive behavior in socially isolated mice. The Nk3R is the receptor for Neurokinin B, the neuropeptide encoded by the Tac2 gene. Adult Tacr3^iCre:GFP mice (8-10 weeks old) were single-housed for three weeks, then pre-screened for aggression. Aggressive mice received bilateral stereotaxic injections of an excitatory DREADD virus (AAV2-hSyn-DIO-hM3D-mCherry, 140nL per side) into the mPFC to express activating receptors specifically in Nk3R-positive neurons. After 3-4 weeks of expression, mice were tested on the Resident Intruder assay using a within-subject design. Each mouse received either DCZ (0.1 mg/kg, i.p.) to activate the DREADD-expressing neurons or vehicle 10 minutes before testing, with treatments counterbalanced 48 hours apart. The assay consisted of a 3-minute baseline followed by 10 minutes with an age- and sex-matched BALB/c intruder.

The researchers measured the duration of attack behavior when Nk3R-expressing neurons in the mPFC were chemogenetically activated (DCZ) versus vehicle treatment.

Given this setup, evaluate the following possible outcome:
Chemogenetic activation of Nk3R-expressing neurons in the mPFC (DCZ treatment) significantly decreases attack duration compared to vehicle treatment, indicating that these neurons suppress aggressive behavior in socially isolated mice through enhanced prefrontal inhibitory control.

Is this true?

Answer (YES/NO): NO